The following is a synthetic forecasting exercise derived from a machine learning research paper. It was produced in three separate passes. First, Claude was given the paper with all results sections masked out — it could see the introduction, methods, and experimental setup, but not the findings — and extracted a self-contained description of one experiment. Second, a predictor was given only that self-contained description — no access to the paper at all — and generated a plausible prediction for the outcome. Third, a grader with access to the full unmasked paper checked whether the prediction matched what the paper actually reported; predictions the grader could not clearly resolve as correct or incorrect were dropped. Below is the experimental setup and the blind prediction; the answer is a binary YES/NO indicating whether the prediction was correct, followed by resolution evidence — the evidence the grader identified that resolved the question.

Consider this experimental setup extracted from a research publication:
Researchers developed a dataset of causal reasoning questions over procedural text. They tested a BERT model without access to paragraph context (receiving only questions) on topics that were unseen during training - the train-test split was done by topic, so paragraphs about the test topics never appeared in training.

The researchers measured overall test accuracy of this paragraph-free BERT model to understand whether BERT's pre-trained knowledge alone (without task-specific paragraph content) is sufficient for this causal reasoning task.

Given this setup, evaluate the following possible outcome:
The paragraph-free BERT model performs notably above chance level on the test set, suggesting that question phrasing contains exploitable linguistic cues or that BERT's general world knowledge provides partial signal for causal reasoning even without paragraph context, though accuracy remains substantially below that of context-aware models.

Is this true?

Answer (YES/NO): YES